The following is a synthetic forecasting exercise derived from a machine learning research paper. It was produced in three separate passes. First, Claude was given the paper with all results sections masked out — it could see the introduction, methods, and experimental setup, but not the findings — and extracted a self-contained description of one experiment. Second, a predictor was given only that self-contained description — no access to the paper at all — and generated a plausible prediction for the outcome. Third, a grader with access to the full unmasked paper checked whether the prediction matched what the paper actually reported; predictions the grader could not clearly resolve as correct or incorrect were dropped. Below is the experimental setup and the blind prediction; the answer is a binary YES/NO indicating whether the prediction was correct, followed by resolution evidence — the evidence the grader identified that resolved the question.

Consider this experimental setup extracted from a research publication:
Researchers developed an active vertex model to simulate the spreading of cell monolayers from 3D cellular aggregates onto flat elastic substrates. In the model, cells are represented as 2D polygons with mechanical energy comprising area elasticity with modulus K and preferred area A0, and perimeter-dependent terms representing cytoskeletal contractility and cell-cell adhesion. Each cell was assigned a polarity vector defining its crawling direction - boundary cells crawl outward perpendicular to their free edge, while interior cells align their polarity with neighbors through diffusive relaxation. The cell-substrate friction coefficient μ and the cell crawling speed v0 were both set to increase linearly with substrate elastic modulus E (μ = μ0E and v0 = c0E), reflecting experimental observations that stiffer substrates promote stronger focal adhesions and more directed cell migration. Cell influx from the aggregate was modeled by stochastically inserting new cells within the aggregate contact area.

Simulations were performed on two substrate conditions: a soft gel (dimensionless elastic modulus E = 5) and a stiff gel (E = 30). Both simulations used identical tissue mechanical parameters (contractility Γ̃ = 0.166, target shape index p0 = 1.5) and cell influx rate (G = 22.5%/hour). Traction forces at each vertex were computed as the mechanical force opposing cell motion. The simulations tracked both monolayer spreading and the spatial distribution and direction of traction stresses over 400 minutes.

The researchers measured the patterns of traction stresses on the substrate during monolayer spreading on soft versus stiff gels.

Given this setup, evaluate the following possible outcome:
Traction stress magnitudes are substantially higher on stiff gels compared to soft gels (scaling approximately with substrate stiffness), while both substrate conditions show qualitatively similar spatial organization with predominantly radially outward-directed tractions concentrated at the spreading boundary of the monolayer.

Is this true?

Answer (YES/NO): NO